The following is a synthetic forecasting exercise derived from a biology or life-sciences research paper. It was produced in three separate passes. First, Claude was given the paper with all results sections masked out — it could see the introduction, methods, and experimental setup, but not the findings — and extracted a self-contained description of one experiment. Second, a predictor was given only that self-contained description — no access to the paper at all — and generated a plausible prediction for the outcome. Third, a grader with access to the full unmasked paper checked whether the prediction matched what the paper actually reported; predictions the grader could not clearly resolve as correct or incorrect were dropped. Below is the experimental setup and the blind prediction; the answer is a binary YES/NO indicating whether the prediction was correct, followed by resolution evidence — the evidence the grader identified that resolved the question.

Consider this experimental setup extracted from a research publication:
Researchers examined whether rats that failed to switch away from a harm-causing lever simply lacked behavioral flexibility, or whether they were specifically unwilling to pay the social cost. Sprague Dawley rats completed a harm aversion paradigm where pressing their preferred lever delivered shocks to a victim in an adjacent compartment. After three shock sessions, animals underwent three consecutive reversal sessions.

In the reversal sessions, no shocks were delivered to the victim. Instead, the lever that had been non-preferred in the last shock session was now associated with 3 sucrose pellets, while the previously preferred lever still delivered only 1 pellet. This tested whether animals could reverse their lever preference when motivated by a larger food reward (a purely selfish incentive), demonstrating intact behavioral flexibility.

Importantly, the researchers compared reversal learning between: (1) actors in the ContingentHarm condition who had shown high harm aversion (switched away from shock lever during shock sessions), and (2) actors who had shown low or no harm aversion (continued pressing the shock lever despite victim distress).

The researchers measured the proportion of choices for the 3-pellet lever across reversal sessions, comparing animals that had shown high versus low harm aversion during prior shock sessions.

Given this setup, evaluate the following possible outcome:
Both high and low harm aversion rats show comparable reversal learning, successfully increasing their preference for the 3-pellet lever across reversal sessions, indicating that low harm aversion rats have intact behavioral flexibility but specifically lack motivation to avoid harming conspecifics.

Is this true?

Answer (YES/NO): YES